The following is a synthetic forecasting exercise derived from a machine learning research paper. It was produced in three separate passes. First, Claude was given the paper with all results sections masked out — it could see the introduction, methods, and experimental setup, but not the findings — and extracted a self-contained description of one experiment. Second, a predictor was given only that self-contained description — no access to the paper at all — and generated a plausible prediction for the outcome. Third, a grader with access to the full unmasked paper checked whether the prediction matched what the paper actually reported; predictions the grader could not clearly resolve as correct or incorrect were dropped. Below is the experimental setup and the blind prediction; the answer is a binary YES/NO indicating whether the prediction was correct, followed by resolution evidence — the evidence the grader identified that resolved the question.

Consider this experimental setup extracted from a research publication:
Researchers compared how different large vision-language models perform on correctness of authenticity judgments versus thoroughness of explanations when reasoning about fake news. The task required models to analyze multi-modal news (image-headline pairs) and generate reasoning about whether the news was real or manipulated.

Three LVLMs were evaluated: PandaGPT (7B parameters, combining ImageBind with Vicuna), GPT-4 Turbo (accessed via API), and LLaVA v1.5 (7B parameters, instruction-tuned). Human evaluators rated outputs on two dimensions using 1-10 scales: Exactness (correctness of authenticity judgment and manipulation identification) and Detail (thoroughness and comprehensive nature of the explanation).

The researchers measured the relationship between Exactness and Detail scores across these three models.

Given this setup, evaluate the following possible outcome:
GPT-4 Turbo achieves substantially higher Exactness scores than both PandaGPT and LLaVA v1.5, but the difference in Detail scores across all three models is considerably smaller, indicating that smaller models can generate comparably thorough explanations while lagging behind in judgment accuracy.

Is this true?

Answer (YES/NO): NO